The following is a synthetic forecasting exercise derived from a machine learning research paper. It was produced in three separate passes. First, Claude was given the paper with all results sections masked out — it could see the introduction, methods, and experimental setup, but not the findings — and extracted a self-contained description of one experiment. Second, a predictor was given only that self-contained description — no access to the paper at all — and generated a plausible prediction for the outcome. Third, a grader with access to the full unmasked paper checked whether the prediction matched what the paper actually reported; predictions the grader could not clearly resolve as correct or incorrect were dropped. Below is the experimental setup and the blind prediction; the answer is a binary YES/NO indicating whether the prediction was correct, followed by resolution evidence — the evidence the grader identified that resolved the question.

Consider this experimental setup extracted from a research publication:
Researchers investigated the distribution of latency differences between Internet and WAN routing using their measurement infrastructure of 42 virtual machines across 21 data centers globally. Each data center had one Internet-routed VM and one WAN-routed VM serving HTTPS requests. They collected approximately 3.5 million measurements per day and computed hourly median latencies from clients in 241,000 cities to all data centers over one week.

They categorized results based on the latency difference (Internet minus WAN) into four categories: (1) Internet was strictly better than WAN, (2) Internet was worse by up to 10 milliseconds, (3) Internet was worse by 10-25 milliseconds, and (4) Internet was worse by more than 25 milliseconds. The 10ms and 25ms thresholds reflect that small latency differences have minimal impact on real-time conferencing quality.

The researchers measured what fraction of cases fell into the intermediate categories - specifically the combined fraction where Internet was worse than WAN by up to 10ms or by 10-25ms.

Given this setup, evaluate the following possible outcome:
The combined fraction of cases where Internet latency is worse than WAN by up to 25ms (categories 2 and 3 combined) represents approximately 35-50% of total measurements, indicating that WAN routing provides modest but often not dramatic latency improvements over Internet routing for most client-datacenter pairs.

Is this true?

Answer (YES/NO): YES